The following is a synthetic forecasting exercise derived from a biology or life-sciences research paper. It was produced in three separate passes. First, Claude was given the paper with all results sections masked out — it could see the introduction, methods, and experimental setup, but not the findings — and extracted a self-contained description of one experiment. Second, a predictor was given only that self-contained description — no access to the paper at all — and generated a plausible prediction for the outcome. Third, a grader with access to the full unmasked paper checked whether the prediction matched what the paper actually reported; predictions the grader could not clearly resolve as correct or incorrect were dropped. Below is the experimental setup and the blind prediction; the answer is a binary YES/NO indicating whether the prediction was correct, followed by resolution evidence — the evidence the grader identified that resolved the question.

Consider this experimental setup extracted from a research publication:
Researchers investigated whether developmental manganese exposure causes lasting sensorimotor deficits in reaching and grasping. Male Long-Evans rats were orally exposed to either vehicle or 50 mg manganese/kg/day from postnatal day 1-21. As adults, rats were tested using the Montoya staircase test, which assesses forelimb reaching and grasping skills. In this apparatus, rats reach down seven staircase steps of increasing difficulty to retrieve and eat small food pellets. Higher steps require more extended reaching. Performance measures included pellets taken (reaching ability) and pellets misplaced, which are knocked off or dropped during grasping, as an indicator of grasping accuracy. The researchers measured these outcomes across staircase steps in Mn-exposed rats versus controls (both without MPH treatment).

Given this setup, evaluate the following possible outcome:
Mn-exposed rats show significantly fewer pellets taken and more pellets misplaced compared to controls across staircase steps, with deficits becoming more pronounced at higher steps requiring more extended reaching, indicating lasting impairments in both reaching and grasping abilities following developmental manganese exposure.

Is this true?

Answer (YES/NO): NO